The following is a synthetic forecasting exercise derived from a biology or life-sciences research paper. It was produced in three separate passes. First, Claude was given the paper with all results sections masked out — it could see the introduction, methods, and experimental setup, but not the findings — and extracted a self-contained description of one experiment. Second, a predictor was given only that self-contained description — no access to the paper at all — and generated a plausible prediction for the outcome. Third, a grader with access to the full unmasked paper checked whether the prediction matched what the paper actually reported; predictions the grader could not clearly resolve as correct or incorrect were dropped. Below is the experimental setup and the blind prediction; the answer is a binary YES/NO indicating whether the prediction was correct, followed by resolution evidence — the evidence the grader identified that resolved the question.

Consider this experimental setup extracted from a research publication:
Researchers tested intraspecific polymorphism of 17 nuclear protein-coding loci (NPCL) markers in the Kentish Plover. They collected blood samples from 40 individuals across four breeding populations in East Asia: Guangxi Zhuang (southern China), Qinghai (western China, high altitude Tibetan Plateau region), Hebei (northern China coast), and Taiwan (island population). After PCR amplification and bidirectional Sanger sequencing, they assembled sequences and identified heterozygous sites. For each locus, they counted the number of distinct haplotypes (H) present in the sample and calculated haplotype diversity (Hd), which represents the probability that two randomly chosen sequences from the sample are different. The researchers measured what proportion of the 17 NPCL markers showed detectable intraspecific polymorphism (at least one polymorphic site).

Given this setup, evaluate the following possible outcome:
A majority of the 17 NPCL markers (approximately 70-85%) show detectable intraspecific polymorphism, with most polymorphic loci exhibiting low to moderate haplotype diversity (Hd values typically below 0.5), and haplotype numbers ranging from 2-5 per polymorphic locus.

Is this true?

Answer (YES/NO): NO